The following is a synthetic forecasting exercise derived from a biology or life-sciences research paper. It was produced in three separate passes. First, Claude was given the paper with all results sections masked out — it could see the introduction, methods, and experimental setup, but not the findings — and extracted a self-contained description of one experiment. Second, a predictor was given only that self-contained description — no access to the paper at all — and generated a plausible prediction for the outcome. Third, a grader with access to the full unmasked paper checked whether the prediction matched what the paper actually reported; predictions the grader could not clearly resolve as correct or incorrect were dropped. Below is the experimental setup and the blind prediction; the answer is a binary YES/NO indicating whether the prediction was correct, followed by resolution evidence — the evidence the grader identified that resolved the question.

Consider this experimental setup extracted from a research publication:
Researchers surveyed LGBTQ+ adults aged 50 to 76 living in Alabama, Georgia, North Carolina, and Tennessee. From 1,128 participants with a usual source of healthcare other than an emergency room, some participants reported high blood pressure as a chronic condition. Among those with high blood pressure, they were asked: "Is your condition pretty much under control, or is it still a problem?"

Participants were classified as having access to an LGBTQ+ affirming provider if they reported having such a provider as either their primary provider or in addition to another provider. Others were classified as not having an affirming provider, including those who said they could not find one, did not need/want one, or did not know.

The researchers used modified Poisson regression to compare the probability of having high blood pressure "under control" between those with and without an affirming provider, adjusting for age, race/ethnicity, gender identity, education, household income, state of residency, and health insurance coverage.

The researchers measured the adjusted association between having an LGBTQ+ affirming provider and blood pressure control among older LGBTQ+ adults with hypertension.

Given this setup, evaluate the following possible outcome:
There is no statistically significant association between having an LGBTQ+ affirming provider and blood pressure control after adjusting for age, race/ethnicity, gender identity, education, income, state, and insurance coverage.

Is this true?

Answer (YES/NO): YES